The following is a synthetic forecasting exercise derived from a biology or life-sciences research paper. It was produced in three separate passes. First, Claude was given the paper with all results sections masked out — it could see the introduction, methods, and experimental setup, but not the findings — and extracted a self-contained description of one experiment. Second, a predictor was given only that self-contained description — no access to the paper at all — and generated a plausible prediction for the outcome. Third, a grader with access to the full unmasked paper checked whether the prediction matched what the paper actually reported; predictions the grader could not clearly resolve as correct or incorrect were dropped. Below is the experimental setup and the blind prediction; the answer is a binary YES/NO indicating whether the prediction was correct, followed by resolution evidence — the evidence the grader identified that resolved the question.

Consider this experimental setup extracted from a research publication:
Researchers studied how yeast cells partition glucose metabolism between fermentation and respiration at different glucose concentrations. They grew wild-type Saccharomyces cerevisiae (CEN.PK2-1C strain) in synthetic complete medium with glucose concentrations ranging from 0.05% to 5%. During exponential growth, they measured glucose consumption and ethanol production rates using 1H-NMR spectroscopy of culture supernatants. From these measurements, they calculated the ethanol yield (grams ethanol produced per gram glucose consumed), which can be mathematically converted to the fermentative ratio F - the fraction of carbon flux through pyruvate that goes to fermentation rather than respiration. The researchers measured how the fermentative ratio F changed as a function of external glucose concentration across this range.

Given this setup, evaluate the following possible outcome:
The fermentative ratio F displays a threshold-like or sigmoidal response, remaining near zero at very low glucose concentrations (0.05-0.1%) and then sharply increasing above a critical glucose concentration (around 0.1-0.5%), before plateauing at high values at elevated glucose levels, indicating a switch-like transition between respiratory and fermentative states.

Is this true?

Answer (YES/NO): NO